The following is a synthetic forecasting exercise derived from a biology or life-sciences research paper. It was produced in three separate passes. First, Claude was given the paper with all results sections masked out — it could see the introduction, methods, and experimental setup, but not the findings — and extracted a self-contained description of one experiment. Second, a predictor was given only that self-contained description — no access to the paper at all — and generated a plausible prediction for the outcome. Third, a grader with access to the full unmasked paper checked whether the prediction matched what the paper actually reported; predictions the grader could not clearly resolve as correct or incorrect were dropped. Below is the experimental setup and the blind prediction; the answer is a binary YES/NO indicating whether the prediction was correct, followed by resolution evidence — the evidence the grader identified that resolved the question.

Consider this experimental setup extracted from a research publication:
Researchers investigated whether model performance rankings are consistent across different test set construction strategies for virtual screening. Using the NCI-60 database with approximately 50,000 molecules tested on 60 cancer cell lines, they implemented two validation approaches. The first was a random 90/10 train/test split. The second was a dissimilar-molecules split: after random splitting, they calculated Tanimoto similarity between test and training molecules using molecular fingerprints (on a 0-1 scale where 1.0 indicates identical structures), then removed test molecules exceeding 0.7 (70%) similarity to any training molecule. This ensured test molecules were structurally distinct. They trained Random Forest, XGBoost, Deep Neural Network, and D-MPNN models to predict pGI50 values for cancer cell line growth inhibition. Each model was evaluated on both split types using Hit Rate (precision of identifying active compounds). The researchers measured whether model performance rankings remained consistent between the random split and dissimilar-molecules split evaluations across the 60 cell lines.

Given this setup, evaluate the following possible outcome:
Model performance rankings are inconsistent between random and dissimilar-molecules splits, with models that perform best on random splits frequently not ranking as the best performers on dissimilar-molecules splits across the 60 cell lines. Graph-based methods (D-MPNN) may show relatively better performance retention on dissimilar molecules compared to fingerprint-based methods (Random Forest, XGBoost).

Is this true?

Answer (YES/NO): NO